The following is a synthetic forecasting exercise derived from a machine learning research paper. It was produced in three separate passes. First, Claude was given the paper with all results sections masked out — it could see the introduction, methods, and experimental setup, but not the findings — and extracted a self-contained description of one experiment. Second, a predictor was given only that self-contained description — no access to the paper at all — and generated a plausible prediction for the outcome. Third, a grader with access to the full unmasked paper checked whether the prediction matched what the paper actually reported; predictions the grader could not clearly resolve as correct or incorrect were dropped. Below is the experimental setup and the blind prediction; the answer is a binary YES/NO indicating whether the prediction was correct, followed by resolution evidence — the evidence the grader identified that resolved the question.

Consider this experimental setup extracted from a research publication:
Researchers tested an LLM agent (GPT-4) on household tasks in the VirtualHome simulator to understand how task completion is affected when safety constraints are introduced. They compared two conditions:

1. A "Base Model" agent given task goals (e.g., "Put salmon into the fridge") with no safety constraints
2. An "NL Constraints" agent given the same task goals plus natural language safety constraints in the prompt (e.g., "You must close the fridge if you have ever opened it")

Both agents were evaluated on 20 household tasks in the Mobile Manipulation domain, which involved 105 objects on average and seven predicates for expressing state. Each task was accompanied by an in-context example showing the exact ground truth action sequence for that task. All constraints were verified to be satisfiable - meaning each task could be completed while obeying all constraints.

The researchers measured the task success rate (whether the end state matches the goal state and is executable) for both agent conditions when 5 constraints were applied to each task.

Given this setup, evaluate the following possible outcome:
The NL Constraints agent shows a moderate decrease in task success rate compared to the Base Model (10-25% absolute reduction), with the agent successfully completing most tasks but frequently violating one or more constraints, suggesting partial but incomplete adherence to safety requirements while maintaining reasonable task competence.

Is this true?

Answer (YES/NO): NO